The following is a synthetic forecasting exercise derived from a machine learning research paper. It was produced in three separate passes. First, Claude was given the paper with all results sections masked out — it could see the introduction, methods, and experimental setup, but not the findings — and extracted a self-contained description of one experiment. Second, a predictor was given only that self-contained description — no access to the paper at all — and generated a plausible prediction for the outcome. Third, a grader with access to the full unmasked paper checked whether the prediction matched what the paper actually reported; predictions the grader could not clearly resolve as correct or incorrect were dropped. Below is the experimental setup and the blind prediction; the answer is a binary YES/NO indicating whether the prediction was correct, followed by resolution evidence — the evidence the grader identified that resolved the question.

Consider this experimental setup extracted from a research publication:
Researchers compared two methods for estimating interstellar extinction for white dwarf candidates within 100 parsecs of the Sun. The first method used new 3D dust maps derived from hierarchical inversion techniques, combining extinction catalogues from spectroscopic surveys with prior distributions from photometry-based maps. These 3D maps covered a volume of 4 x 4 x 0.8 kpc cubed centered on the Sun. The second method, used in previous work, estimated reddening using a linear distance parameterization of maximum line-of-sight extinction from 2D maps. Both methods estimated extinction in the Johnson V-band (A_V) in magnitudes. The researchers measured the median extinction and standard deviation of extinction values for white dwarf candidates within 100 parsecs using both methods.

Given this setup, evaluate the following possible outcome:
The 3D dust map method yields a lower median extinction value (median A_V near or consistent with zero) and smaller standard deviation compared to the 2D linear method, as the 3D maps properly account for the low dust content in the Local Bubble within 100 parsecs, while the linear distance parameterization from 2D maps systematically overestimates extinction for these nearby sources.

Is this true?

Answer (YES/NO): YES